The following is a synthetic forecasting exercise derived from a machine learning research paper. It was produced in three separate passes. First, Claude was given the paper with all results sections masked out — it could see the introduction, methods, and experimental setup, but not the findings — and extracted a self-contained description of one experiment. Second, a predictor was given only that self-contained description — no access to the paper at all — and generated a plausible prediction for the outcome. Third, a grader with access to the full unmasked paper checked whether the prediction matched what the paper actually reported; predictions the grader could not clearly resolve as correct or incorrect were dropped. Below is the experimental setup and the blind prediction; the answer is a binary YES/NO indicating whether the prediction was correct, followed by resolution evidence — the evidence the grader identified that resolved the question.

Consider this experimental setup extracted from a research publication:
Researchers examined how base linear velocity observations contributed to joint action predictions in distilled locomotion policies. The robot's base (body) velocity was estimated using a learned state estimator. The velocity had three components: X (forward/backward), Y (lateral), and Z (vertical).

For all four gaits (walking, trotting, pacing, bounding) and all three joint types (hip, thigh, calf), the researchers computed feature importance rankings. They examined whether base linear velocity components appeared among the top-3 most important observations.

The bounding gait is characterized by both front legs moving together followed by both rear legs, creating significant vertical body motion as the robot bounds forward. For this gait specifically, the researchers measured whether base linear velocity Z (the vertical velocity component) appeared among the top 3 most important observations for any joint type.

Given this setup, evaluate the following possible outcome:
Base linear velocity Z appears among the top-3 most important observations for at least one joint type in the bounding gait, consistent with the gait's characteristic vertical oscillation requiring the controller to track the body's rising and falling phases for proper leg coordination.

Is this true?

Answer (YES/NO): YES